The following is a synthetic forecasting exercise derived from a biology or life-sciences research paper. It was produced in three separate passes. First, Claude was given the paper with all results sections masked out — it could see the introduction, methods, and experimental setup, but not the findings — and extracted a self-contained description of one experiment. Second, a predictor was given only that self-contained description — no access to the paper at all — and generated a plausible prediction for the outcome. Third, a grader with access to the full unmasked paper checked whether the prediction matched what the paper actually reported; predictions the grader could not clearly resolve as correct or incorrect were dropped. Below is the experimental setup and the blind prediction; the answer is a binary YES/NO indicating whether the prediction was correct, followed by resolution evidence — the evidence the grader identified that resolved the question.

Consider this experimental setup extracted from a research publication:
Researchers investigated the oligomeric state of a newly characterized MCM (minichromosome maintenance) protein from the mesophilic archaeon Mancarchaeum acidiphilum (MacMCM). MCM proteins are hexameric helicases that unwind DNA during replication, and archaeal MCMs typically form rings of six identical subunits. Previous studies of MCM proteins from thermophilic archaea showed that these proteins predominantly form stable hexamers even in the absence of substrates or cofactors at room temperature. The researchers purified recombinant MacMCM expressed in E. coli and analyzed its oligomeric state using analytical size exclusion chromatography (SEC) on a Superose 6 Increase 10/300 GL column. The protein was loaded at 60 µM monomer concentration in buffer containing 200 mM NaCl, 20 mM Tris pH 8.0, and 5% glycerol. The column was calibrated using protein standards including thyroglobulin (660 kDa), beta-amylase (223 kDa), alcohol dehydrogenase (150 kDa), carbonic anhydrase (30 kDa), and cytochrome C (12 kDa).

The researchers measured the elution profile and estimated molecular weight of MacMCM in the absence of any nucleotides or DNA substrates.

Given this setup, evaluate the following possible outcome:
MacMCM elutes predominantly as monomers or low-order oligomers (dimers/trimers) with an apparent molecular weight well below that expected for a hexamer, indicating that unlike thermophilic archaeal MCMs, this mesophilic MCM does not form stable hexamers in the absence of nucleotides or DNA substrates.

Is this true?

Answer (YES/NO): YES